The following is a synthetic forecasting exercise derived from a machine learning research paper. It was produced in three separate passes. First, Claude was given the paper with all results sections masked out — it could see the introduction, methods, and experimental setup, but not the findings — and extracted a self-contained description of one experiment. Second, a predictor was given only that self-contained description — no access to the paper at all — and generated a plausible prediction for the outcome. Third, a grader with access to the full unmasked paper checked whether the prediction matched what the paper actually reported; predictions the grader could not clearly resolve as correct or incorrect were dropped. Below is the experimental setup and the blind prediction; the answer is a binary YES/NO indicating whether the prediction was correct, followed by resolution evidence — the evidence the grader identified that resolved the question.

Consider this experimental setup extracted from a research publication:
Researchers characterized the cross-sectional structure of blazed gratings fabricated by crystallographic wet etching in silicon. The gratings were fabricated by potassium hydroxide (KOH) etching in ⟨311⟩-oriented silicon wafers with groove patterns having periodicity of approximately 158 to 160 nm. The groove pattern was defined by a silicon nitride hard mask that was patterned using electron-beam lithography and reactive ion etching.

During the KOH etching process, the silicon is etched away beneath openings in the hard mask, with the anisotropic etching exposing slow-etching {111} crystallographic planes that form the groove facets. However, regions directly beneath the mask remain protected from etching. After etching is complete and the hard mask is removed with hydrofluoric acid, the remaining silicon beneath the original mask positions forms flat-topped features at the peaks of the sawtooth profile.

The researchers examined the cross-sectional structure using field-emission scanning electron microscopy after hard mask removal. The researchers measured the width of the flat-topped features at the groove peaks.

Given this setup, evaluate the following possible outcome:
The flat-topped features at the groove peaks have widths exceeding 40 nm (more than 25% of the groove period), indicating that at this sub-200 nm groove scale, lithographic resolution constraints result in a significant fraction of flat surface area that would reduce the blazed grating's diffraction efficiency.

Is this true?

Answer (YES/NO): NO